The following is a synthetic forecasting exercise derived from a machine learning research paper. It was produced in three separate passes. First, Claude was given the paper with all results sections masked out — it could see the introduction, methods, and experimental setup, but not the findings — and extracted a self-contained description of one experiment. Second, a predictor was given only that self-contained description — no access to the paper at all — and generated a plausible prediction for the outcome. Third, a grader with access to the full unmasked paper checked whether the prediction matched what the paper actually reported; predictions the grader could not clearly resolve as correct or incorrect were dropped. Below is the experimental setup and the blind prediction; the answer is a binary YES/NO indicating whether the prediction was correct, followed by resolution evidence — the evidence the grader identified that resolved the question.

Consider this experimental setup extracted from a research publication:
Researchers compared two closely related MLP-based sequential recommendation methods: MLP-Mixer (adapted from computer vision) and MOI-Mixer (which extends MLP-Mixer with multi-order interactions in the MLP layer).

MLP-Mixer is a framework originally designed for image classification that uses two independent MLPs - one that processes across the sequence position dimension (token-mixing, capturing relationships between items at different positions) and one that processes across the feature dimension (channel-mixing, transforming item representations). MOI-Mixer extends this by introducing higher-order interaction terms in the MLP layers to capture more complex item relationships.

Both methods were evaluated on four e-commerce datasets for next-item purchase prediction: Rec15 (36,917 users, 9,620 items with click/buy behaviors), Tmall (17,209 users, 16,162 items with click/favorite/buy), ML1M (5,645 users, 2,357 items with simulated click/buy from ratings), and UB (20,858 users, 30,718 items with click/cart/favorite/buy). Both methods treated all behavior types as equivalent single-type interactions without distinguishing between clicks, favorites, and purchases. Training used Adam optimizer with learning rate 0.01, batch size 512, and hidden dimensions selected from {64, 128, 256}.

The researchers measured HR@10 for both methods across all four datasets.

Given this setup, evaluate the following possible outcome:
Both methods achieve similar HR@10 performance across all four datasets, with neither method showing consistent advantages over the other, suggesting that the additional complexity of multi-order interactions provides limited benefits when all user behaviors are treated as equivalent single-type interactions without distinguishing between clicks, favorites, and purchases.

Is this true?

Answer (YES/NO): NO